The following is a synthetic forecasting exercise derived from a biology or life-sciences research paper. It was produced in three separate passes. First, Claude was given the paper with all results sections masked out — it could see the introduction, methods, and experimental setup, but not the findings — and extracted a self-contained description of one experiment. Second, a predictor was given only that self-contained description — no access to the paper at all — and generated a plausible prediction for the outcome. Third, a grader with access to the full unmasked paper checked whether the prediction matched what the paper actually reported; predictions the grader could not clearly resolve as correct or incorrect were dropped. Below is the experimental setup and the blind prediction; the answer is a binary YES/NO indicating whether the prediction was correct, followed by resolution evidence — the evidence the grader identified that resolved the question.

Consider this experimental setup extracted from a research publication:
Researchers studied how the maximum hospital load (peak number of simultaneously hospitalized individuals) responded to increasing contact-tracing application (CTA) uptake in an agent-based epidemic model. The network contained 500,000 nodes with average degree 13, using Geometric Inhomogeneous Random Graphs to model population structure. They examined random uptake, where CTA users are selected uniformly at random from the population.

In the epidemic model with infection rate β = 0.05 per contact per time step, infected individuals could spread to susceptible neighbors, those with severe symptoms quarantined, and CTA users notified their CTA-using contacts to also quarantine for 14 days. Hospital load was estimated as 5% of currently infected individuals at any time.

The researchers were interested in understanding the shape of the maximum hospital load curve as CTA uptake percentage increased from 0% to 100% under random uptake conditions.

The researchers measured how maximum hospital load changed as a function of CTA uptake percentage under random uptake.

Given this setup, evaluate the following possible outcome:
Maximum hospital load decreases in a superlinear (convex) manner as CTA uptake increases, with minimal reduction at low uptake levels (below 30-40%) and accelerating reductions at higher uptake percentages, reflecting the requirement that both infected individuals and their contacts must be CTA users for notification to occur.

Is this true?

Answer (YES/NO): NO